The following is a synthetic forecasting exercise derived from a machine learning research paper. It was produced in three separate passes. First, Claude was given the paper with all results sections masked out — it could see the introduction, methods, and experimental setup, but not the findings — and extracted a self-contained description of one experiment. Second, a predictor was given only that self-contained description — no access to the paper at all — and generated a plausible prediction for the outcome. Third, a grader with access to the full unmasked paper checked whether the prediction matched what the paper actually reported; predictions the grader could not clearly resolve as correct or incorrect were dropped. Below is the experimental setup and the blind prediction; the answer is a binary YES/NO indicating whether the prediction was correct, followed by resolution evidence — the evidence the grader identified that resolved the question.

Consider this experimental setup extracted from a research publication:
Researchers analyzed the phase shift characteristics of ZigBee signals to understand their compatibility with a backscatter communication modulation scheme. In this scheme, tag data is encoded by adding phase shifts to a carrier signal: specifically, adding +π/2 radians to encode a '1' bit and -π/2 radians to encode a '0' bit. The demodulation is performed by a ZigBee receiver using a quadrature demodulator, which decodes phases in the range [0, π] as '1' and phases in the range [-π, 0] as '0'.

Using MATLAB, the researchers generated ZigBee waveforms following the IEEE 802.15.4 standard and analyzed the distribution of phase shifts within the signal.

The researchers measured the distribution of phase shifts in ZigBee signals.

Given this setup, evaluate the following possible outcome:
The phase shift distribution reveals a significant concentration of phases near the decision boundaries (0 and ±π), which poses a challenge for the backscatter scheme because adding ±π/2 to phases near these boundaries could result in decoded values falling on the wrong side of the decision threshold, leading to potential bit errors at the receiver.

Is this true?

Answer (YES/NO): NO